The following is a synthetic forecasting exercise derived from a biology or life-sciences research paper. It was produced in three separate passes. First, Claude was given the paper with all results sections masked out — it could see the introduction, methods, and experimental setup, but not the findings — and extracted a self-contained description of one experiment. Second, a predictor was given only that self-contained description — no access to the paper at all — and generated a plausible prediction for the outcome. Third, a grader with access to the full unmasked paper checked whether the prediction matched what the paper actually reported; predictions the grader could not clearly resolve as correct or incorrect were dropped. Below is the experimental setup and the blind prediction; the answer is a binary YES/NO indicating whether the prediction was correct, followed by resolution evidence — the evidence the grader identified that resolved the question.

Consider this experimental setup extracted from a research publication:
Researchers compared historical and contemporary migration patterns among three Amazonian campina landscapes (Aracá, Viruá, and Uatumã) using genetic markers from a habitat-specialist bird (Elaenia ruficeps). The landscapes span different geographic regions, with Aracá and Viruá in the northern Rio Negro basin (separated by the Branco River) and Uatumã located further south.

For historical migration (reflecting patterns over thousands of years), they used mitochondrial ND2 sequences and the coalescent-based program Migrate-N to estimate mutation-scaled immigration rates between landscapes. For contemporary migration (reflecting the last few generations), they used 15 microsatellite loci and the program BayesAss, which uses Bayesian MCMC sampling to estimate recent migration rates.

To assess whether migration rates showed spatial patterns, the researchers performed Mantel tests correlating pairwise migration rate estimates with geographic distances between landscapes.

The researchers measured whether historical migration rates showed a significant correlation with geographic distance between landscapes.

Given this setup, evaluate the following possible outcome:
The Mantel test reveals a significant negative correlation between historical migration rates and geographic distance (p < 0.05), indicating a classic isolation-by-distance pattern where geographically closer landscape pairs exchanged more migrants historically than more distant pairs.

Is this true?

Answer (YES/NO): NO